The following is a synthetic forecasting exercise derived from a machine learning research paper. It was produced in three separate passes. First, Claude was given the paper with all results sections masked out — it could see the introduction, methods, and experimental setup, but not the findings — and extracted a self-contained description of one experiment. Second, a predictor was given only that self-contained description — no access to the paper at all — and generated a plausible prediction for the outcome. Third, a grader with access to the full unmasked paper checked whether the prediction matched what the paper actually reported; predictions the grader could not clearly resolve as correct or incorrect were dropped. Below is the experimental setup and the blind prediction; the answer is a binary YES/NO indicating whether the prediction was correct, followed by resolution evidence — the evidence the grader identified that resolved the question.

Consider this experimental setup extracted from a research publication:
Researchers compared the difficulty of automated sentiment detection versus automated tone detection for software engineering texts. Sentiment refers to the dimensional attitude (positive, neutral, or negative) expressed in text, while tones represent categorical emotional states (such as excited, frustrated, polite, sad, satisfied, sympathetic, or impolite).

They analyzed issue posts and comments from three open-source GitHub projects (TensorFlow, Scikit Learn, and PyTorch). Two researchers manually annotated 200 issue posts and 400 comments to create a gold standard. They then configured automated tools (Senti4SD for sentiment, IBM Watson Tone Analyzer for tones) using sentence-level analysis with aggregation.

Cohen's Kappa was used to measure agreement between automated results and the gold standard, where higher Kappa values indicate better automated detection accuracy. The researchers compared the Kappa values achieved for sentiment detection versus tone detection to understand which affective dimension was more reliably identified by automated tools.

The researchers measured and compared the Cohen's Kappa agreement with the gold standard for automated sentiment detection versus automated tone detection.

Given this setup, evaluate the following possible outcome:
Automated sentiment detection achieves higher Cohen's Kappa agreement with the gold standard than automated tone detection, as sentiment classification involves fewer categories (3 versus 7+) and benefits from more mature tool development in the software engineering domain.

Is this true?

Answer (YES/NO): YES